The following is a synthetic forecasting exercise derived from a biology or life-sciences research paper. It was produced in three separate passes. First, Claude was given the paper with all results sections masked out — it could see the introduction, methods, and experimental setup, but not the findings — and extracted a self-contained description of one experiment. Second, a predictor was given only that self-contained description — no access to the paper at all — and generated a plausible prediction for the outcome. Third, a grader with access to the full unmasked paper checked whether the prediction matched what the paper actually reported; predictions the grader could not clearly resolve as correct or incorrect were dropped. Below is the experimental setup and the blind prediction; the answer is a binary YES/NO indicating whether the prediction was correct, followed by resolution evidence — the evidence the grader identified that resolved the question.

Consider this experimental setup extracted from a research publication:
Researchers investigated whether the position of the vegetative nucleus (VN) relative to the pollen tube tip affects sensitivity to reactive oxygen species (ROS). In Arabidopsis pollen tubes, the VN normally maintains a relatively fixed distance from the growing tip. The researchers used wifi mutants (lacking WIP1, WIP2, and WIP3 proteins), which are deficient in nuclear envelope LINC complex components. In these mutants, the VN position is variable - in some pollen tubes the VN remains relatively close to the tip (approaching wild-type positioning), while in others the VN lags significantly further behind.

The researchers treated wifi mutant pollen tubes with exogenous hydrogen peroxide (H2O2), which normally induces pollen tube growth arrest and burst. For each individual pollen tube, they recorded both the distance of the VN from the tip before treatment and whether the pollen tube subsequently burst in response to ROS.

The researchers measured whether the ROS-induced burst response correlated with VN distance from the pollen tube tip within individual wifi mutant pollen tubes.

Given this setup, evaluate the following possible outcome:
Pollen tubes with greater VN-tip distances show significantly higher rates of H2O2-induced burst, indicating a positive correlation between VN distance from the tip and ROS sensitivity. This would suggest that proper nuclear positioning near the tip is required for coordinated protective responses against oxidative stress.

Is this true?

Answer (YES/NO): NO